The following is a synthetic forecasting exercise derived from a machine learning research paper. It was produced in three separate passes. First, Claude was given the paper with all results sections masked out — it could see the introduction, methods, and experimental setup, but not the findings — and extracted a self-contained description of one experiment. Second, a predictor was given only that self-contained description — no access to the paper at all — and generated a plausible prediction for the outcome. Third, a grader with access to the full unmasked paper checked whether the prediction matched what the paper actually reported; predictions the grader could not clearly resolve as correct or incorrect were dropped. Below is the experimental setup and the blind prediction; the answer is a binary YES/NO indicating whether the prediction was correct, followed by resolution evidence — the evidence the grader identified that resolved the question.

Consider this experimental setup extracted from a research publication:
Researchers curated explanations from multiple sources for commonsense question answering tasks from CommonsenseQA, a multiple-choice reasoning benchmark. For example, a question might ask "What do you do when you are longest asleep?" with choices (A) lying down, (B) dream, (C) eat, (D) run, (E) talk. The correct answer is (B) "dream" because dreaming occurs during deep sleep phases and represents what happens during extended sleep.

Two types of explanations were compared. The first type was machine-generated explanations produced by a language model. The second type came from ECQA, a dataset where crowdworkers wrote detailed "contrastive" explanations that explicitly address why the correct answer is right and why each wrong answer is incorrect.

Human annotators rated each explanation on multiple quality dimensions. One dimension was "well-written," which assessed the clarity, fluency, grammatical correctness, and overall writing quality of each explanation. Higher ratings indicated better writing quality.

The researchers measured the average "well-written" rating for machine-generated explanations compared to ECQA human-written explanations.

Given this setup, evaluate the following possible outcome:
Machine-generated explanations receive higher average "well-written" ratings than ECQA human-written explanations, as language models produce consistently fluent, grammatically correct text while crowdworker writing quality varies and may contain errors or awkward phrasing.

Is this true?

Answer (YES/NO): YES